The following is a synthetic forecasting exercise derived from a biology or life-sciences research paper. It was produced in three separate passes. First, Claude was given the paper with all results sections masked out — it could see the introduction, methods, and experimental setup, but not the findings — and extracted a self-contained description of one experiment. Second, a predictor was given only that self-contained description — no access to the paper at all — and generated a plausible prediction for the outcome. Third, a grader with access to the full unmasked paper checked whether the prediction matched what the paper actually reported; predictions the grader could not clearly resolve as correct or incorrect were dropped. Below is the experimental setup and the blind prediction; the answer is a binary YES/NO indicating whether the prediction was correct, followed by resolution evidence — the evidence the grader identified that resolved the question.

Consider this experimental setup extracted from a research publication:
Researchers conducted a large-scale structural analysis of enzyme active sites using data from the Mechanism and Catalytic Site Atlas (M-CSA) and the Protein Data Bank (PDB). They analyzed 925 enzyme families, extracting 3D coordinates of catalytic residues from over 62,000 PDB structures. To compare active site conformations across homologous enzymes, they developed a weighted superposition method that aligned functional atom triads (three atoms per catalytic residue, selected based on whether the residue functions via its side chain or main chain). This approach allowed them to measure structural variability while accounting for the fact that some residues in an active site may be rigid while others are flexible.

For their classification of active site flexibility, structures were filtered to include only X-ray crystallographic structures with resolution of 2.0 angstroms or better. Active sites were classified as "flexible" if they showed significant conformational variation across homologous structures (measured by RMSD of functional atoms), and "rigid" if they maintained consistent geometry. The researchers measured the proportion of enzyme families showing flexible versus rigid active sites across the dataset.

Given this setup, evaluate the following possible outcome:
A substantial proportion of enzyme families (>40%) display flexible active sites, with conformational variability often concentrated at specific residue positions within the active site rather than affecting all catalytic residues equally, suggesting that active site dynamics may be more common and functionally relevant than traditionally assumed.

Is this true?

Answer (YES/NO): YES